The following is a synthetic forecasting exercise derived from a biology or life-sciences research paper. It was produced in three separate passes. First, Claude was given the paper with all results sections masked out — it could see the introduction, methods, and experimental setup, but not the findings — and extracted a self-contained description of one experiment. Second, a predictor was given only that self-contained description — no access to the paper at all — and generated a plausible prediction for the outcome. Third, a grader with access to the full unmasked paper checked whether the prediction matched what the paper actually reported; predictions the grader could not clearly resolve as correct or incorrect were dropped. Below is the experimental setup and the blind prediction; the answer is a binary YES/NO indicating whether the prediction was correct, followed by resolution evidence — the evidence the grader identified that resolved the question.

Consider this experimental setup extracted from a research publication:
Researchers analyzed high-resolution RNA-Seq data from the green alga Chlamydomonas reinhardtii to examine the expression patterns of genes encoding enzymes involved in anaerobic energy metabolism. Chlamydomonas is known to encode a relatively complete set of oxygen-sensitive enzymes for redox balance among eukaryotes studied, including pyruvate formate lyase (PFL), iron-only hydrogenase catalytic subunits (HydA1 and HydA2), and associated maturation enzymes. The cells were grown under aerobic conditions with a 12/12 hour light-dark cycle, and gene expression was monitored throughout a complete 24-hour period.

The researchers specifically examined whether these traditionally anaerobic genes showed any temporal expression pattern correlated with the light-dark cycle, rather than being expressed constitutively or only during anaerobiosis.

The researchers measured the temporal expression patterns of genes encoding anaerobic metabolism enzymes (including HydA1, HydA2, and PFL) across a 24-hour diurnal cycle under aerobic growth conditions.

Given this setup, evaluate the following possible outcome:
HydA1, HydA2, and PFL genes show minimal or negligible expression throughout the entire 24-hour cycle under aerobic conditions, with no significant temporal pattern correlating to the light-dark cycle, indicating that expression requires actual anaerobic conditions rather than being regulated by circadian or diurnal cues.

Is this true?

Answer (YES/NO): NO